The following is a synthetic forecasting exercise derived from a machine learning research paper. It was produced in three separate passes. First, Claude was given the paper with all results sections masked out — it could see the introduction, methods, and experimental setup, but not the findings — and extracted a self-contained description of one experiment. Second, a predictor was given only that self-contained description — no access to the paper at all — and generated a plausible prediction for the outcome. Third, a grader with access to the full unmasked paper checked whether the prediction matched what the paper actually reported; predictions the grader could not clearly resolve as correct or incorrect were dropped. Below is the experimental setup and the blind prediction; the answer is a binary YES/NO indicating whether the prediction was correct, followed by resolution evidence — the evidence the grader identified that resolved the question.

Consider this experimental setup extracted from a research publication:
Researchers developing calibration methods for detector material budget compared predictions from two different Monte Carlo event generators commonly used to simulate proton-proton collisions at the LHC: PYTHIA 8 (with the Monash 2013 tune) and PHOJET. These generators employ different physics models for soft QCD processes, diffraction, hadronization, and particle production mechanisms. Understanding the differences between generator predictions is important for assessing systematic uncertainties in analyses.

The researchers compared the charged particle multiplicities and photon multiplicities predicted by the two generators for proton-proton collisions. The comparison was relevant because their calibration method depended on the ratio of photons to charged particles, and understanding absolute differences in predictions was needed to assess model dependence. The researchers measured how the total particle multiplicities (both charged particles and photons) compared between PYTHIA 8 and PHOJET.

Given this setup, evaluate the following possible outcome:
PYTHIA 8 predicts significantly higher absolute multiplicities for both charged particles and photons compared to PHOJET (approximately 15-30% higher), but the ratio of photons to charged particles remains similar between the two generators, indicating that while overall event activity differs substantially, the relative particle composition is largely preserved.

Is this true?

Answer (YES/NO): NO